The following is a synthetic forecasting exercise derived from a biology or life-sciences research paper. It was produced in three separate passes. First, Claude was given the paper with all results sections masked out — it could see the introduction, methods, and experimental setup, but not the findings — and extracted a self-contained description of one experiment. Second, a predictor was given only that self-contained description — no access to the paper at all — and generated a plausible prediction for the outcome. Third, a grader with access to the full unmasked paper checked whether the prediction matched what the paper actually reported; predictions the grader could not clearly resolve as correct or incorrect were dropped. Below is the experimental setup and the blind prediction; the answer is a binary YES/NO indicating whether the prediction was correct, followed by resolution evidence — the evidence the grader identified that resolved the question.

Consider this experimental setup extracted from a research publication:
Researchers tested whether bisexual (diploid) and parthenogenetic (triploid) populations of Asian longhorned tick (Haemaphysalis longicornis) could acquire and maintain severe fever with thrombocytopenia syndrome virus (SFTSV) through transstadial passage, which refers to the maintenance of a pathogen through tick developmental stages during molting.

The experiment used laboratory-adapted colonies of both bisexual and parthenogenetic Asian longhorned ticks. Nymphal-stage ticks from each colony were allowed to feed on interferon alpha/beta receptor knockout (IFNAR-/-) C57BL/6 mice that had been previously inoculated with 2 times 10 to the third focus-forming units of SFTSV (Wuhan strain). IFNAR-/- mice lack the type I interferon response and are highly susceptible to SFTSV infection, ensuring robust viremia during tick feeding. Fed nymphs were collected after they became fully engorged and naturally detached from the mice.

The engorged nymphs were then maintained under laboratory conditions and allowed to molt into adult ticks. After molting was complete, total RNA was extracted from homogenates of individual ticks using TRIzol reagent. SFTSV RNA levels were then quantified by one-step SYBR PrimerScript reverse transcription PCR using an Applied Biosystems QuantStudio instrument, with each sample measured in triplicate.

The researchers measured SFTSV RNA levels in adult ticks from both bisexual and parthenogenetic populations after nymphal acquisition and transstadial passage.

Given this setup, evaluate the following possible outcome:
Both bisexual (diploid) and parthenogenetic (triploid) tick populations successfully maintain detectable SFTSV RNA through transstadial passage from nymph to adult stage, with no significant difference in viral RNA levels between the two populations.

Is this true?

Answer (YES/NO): YES